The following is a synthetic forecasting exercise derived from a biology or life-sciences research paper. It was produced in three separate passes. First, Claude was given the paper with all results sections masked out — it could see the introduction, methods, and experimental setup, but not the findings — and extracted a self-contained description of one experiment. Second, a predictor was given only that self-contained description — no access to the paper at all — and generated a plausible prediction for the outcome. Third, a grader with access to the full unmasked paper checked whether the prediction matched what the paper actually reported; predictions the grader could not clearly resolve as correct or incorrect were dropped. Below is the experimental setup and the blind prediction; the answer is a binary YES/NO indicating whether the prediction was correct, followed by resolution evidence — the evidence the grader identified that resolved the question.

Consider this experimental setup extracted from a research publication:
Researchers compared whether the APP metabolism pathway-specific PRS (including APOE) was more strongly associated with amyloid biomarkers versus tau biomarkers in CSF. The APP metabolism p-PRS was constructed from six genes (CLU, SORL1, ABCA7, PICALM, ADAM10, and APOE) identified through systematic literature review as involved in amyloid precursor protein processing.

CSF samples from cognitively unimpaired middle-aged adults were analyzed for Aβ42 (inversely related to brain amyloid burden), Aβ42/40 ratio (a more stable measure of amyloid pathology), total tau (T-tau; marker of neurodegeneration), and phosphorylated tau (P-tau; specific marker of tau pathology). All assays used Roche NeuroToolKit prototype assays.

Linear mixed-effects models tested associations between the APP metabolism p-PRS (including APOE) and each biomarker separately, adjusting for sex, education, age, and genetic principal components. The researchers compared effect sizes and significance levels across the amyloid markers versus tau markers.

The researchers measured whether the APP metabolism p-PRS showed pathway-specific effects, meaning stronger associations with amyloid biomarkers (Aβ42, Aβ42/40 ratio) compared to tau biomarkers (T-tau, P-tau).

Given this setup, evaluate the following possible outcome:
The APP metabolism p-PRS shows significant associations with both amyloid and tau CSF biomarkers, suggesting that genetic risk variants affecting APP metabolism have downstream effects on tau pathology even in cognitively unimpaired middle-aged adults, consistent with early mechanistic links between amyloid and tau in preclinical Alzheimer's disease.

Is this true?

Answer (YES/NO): NO